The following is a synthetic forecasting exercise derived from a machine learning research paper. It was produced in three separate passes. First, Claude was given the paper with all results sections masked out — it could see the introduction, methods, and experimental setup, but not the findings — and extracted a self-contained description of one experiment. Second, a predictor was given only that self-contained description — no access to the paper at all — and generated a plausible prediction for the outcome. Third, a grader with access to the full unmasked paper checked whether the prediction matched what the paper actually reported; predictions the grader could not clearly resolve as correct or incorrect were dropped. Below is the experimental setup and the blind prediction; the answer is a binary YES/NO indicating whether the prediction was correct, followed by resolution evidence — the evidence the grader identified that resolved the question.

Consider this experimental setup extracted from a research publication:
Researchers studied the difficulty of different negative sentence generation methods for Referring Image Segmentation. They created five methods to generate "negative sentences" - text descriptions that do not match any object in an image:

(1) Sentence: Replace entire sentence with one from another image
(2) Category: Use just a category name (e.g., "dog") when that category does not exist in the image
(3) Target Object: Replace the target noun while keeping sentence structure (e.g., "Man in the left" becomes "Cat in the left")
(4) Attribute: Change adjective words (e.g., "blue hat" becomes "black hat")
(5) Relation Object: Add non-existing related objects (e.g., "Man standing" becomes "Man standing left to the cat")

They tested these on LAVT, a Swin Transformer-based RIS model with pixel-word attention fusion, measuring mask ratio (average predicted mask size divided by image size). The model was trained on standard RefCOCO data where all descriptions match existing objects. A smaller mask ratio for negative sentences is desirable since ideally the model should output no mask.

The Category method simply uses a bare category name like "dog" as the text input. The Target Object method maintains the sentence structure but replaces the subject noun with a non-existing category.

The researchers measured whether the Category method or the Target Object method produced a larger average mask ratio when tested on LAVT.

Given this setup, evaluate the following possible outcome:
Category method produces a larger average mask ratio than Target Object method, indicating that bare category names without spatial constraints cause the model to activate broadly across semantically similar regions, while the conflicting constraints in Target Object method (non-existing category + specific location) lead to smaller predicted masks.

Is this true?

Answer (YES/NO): YES